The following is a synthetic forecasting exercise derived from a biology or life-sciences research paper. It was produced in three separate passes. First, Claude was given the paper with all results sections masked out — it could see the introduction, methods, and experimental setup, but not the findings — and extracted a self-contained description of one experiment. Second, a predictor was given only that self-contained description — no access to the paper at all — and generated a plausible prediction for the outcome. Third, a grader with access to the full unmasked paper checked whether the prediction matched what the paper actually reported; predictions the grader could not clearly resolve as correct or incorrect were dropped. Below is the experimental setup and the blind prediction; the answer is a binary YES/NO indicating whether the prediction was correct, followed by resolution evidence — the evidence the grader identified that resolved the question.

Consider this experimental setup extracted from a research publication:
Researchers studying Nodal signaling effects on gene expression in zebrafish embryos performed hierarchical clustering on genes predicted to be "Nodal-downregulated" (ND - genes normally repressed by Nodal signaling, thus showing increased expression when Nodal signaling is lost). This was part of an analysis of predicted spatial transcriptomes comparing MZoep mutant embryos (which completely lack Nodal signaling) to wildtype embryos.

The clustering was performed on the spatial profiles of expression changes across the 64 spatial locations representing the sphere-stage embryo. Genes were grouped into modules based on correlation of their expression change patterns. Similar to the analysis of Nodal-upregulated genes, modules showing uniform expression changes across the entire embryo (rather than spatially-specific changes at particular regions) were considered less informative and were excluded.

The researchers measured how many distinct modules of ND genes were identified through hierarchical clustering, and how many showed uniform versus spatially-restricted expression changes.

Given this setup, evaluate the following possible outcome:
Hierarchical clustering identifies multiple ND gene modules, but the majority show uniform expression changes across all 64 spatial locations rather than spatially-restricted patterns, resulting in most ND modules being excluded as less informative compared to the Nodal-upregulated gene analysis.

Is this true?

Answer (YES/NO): YES